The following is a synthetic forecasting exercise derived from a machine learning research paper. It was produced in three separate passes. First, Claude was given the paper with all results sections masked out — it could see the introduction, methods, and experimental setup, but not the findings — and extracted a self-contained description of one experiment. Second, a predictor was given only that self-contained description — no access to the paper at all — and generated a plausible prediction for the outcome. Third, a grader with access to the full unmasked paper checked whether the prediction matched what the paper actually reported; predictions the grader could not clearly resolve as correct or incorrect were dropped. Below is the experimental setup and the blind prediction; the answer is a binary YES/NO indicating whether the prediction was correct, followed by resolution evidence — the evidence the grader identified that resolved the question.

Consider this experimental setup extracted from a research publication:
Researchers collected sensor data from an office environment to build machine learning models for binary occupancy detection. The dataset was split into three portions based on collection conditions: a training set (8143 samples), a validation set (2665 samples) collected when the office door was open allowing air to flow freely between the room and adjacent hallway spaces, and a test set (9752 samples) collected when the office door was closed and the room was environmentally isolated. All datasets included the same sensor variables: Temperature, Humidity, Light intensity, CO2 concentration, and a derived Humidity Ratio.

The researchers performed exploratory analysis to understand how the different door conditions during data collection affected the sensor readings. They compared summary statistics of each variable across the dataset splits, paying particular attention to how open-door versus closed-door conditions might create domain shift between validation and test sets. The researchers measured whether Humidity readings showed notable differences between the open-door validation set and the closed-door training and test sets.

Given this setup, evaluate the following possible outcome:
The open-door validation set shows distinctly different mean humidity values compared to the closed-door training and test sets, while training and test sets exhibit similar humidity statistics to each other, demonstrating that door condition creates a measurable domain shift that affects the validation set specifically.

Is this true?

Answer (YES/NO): YES